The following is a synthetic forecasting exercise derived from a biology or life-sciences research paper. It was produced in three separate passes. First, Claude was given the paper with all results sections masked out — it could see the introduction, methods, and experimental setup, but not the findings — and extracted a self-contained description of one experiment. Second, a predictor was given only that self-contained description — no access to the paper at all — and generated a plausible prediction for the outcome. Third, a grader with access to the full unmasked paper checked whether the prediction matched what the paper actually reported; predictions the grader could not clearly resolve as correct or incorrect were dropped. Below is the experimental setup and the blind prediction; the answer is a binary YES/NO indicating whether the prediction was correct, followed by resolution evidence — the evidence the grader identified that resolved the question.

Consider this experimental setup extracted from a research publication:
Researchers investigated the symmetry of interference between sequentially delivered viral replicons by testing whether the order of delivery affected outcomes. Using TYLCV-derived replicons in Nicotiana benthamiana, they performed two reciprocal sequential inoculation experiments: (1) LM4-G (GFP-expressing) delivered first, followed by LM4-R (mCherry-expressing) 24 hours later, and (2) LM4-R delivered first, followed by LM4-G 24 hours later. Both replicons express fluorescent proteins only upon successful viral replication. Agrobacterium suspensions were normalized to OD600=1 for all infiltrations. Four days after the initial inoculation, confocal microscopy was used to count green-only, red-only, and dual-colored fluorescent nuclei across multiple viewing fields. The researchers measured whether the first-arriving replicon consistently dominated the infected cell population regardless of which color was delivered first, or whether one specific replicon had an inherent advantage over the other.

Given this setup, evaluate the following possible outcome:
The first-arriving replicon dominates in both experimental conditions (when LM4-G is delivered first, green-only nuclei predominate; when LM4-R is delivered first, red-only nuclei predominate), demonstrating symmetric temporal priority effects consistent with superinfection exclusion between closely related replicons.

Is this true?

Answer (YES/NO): YES